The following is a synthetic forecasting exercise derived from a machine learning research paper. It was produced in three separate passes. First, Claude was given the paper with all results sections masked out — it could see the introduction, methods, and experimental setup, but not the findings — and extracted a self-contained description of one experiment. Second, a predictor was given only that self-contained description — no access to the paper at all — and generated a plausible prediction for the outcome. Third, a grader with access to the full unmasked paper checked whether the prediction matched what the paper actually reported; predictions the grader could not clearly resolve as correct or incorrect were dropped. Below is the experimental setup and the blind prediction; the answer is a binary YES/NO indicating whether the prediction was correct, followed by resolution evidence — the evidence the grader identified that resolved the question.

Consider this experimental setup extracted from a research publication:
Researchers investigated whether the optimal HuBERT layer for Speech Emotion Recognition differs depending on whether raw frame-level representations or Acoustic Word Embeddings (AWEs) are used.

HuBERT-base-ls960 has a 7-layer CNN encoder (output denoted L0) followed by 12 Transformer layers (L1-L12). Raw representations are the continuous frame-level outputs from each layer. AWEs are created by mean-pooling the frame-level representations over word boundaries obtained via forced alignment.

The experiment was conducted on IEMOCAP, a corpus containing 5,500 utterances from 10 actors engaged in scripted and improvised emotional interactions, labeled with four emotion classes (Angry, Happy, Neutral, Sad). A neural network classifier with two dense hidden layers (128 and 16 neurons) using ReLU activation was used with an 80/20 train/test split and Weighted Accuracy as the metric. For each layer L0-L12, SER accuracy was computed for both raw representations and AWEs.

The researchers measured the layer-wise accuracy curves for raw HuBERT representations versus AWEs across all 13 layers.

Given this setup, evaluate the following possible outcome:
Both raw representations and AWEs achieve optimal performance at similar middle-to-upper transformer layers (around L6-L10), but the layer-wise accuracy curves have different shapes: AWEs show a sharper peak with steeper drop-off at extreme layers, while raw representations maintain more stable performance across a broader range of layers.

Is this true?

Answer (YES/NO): NO